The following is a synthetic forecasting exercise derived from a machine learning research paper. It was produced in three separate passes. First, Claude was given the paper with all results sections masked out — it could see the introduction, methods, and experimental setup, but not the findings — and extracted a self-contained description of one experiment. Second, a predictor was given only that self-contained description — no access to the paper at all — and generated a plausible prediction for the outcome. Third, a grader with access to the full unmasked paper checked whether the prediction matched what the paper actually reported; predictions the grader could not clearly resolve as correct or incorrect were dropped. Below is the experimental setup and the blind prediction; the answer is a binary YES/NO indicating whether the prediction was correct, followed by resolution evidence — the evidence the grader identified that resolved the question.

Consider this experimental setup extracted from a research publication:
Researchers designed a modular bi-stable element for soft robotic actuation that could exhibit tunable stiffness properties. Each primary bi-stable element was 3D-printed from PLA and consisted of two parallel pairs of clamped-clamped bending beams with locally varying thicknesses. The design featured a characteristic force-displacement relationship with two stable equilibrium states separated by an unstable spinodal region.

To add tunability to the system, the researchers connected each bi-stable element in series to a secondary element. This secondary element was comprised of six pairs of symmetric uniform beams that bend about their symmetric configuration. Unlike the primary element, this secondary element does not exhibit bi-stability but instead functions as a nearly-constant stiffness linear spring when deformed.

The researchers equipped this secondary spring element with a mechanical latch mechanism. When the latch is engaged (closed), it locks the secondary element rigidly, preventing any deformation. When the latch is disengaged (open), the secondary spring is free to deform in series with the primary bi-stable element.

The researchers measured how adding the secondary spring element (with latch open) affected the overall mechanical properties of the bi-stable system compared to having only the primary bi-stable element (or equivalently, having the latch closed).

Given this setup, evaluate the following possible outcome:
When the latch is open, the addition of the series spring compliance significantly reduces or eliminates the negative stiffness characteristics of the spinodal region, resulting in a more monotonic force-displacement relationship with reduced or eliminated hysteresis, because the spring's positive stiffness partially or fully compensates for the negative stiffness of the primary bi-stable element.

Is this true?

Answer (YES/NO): NO